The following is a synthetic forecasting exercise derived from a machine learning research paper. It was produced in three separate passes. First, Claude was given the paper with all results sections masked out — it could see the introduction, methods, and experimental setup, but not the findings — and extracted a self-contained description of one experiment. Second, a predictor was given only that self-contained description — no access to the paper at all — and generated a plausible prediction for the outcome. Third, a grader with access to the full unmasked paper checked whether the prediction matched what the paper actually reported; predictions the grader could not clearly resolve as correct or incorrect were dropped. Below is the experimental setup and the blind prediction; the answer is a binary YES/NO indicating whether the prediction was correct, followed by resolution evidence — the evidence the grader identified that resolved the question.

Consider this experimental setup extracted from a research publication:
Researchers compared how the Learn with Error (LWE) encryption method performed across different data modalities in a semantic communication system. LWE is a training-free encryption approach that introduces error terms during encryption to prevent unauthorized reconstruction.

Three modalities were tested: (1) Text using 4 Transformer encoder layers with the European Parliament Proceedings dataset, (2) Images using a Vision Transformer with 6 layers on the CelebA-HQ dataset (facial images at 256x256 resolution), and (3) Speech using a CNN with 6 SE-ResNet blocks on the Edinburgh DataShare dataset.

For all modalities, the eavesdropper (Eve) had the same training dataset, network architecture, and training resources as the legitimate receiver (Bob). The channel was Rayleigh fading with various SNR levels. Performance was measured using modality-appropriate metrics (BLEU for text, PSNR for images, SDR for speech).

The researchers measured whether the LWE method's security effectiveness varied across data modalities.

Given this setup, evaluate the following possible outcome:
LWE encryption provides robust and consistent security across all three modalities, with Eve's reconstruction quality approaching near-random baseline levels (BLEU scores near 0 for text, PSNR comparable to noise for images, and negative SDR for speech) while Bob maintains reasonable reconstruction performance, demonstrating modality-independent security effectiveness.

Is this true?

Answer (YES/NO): NO